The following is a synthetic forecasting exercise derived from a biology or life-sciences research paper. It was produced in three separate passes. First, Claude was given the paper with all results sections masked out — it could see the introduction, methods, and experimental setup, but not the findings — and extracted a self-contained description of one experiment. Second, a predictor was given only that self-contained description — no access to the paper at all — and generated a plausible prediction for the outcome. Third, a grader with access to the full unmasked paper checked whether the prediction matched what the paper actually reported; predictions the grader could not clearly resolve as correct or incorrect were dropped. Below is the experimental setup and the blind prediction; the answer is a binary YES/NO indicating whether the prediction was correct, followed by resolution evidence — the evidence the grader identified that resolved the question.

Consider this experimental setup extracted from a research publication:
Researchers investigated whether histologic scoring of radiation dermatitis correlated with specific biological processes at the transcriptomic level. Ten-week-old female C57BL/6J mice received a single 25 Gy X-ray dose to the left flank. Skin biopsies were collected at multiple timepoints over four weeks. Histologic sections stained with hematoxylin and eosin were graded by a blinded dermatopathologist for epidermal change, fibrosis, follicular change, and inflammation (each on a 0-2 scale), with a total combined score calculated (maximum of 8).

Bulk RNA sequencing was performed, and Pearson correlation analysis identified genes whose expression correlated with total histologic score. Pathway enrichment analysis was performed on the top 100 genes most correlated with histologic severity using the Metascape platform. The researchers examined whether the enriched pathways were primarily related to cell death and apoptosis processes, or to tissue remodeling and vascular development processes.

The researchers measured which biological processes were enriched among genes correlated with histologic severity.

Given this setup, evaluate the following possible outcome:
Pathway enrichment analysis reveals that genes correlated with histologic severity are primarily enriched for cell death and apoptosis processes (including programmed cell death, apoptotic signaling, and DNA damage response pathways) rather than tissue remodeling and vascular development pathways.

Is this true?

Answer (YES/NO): NO